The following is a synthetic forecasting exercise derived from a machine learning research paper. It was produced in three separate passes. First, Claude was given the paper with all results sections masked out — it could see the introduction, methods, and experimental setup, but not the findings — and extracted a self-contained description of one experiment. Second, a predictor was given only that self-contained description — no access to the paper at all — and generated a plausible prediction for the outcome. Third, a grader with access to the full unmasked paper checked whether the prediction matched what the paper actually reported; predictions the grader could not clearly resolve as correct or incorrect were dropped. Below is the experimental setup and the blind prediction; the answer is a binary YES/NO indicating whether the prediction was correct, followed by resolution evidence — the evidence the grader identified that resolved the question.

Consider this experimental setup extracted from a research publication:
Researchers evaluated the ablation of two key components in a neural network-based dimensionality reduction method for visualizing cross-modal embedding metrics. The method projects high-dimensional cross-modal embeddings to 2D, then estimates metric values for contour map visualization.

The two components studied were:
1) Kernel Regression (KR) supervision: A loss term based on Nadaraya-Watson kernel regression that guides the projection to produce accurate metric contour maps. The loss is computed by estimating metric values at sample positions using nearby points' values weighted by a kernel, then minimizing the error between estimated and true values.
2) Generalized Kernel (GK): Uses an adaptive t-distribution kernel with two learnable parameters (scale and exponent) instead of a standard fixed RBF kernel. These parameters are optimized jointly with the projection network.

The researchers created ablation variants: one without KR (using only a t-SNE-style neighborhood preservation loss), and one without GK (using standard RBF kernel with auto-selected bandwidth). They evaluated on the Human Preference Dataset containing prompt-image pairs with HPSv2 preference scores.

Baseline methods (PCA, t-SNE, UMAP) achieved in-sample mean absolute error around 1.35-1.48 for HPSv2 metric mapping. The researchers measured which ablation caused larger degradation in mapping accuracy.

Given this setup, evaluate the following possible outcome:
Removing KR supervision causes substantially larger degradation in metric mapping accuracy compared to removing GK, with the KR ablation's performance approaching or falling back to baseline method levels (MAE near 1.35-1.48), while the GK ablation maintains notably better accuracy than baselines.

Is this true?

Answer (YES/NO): YES